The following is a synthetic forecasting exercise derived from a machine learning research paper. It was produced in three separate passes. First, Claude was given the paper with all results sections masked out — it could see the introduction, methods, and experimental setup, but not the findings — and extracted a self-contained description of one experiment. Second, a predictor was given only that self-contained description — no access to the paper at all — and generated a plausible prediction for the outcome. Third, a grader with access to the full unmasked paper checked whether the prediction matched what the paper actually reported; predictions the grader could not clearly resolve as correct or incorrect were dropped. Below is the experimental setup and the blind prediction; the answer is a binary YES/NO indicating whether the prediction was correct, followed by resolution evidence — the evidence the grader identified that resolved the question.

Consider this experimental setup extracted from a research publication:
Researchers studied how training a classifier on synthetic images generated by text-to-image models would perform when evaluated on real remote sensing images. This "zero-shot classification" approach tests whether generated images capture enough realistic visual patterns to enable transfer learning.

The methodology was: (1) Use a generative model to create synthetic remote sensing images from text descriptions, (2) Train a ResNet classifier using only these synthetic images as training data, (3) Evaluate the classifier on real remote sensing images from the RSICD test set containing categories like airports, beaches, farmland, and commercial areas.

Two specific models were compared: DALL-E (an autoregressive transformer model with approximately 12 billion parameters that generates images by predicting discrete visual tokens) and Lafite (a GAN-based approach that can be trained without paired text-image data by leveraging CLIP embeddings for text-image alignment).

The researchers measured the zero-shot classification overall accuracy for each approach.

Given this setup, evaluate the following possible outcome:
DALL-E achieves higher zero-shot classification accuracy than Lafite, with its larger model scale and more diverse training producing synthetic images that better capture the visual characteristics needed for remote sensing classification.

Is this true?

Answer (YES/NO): NO